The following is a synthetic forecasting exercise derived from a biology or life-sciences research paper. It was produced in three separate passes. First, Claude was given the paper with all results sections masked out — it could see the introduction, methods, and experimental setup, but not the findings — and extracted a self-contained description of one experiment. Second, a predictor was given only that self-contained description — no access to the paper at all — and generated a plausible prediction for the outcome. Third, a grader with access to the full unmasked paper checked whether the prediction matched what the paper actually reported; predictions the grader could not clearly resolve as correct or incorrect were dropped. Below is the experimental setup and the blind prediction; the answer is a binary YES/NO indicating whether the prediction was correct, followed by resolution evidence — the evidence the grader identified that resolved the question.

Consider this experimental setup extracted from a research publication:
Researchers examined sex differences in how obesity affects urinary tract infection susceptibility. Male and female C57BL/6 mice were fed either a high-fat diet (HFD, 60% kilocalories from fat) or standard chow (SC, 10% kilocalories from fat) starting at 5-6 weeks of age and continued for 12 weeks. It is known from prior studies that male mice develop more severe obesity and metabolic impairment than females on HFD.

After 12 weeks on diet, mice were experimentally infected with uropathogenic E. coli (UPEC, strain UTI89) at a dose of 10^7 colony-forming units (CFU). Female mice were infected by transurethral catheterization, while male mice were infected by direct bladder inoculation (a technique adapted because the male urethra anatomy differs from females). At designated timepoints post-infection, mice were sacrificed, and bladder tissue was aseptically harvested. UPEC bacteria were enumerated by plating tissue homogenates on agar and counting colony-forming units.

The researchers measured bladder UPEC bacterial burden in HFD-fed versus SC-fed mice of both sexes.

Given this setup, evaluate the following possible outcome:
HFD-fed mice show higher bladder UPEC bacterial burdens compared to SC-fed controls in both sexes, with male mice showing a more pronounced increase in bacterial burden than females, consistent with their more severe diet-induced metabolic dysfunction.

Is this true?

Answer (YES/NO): NO